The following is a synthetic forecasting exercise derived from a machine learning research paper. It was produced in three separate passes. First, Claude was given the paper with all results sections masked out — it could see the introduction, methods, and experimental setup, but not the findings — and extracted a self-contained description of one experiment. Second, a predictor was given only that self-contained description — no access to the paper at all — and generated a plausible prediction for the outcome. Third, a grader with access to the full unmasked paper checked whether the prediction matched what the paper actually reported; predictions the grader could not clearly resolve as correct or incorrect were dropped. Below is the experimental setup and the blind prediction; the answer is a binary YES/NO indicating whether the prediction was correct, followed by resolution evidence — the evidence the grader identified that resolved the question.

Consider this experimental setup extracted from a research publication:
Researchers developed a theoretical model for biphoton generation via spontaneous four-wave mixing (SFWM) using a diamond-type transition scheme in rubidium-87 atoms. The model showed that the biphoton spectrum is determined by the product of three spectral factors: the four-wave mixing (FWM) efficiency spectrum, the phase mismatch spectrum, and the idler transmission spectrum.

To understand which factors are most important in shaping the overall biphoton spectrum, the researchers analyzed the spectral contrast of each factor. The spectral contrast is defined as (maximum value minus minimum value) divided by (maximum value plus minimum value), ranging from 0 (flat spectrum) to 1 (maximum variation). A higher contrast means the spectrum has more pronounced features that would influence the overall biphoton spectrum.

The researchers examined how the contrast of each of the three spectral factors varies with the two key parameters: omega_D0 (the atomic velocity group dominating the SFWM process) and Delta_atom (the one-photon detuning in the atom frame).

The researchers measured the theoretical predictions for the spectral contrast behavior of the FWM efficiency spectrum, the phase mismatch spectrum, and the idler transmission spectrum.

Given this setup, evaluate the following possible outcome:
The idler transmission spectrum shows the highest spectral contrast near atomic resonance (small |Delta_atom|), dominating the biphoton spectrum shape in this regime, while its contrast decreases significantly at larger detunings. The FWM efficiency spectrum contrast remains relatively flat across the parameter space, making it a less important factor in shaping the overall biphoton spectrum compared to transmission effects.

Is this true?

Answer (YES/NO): NO